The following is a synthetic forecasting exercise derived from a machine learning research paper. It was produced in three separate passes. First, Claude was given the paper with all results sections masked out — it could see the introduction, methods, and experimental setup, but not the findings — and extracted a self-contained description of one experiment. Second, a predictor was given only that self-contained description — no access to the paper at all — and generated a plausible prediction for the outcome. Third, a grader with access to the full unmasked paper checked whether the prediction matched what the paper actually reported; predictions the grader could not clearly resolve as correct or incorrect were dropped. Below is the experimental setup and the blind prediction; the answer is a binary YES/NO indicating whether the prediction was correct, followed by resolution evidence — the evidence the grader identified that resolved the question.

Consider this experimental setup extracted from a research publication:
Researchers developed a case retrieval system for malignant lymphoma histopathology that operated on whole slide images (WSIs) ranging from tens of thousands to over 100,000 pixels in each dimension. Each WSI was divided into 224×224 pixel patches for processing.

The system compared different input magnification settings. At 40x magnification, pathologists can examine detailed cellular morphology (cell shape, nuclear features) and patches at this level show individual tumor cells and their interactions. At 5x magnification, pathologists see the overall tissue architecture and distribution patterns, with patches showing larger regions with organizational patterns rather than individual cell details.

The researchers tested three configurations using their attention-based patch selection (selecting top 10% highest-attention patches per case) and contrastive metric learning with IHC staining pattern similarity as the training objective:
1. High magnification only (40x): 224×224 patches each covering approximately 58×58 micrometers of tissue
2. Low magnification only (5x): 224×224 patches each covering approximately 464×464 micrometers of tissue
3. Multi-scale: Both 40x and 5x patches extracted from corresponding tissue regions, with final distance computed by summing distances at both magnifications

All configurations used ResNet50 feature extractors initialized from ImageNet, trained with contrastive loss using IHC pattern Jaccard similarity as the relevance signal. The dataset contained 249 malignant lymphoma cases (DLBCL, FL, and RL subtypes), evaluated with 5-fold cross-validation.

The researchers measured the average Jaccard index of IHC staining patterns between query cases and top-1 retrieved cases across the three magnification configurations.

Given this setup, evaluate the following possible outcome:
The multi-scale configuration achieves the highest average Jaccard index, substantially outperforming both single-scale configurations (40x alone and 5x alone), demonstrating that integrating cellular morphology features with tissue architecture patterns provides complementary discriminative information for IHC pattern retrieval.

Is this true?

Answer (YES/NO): NO